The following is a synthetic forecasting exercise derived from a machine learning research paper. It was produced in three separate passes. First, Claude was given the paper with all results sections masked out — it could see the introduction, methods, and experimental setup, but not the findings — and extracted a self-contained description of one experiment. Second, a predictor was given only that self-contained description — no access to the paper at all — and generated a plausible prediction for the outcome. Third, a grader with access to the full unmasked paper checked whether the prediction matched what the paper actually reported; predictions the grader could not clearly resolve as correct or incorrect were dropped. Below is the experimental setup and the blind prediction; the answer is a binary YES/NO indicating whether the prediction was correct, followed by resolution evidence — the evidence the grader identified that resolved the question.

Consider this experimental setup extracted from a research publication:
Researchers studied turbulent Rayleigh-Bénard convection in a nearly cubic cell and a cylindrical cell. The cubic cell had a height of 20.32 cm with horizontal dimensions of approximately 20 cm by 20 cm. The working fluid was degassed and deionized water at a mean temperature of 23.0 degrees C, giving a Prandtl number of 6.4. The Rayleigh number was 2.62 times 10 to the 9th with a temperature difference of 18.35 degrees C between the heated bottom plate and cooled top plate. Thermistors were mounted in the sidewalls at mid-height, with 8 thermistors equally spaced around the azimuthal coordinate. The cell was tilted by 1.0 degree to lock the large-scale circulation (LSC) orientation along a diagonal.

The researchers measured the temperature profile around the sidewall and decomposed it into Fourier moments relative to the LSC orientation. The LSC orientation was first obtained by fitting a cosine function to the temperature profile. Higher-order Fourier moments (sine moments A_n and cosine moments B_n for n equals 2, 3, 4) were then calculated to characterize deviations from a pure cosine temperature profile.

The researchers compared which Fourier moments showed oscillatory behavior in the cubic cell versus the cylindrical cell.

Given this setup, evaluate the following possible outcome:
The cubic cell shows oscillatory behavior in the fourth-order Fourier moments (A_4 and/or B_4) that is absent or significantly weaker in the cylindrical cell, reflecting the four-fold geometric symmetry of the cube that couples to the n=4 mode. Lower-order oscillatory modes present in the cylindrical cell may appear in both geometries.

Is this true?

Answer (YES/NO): NO